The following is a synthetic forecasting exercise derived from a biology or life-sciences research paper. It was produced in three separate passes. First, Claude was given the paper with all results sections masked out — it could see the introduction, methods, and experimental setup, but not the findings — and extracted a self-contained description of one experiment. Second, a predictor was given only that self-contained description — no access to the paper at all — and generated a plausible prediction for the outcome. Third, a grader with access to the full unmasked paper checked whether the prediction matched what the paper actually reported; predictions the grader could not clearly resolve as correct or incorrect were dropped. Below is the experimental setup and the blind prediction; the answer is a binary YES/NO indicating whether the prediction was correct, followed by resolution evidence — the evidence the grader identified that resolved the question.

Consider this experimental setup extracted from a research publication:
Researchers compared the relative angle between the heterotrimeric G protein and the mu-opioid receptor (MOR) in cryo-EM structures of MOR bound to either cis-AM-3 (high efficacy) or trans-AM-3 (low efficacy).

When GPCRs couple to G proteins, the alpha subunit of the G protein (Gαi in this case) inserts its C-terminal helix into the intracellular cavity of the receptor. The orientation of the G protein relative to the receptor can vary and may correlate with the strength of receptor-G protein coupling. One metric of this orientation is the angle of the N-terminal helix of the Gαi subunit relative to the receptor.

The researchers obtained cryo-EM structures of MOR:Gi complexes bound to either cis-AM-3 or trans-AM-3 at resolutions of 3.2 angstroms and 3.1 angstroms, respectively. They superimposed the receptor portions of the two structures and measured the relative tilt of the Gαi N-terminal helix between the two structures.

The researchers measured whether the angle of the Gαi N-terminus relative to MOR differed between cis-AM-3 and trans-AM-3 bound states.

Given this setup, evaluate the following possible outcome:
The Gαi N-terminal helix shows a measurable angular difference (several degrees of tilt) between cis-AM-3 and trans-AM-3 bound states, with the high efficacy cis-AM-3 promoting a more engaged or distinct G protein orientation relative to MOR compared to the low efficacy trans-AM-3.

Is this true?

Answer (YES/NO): YES